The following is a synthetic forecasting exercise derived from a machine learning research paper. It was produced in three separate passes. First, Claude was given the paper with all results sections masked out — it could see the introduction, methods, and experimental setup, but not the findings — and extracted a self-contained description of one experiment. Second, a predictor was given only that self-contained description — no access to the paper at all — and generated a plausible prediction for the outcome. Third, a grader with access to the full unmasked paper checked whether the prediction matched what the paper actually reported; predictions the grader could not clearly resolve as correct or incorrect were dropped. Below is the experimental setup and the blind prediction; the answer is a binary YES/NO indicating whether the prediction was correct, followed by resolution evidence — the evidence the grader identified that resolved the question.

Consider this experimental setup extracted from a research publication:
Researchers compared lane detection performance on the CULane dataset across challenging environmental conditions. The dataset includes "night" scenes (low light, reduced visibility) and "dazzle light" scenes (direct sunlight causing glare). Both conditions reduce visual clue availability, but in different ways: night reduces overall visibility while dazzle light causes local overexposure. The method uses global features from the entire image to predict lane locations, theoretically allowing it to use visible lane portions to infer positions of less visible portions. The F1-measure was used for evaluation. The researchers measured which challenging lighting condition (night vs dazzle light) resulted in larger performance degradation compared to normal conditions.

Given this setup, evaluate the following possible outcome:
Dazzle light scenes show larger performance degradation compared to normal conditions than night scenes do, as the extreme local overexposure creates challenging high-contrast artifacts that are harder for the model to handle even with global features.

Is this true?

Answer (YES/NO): YES